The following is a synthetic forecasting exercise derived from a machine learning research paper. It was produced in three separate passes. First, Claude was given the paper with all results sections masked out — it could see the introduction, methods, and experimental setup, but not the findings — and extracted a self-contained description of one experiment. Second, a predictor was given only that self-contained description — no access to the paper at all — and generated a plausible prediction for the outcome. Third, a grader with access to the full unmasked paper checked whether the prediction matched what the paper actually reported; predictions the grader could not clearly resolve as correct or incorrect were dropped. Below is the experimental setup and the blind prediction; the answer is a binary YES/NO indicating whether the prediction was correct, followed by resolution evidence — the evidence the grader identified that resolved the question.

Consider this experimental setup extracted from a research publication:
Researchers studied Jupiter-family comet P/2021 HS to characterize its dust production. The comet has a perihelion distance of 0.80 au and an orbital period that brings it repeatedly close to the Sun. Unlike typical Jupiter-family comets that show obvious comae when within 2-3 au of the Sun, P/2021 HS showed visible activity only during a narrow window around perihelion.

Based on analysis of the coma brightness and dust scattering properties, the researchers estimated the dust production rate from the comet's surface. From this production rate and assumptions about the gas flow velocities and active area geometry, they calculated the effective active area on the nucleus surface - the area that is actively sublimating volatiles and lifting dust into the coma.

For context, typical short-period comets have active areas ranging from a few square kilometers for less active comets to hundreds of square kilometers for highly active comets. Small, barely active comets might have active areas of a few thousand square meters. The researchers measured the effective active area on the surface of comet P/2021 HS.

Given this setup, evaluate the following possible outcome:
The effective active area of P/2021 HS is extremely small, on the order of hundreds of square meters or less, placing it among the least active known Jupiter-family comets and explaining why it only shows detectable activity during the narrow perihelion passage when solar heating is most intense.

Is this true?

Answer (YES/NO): YES